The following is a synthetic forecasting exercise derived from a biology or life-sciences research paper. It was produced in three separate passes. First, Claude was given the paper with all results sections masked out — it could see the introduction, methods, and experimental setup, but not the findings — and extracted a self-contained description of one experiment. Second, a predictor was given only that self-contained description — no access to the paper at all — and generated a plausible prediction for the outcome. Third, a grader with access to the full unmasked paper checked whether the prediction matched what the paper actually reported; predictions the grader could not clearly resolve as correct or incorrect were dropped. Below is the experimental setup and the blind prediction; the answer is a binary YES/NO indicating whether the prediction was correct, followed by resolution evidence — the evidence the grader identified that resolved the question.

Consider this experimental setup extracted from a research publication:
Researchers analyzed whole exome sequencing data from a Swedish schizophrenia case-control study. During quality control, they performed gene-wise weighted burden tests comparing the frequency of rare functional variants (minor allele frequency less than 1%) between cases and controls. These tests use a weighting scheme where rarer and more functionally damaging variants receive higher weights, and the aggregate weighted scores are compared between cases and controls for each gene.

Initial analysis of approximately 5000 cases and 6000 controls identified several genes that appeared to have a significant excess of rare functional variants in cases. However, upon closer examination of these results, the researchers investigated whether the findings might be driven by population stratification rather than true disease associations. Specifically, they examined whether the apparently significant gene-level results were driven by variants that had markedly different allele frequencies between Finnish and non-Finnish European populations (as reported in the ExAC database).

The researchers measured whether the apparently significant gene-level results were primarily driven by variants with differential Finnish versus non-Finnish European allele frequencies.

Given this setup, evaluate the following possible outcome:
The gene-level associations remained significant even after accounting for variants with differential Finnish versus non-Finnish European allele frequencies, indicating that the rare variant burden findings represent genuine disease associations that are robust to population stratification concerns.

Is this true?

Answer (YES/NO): NO